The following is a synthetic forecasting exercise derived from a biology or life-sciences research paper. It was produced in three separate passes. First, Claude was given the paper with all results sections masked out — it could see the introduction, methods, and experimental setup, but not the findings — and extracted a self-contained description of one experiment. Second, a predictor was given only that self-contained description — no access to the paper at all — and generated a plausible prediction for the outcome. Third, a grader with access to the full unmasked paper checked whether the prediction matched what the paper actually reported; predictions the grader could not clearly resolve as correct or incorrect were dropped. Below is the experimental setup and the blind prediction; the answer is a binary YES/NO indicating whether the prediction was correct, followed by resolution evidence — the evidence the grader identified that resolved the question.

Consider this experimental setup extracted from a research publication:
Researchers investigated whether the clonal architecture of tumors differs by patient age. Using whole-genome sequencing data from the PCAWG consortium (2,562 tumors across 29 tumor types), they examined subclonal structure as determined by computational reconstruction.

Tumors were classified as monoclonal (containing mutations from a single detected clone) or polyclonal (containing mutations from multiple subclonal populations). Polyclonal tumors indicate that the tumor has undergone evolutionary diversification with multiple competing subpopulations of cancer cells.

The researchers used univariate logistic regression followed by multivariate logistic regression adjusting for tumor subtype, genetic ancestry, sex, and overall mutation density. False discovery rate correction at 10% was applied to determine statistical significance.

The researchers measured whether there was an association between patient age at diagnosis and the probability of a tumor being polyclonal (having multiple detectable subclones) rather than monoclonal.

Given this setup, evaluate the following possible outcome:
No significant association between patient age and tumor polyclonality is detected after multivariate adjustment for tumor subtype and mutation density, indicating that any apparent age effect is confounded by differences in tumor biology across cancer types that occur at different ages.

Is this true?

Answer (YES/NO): YES